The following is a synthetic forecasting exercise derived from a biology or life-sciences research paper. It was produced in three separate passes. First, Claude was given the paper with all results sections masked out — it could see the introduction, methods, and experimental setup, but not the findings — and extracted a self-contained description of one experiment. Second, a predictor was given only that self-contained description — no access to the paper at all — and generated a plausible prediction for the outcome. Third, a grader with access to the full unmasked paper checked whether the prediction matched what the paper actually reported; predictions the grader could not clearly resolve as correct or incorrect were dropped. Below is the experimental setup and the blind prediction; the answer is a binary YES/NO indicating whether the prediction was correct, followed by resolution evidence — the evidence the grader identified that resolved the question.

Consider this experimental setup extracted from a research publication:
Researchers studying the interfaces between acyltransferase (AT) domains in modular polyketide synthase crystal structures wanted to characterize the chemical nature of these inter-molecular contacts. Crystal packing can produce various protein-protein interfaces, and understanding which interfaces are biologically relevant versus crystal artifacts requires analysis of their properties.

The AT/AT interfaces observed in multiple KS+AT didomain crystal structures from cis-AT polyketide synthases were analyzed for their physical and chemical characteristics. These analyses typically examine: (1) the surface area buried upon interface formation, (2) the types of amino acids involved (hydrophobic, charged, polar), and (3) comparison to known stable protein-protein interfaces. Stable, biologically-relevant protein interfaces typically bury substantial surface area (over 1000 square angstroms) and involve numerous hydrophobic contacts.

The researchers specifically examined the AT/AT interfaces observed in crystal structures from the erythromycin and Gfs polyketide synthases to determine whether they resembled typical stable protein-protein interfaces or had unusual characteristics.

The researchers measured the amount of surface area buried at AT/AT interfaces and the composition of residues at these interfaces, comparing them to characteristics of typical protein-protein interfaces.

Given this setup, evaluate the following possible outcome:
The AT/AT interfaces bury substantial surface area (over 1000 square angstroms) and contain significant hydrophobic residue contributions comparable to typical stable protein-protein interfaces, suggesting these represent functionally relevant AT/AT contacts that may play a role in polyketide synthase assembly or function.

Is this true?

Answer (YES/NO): NO